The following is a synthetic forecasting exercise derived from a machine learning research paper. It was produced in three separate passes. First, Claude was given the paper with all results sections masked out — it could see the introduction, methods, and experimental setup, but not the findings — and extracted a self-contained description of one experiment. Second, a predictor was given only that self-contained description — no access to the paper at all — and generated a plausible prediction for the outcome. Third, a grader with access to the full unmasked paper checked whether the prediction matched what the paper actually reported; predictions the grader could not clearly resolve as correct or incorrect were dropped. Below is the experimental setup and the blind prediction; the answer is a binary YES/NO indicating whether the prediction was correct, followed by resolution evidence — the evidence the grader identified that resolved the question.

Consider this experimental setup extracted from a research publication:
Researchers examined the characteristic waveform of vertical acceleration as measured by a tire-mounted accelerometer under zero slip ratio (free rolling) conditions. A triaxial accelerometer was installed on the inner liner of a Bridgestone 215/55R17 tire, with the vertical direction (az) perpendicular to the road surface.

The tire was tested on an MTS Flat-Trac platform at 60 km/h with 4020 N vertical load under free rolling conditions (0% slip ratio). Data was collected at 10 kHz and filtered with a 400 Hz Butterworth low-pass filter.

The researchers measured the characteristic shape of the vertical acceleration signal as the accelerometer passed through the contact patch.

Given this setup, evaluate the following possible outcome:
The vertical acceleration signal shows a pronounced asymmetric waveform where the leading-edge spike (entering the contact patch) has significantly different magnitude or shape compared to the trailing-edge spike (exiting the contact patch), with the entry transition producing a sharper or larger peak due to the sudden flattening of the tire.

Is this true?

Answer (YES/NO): NO